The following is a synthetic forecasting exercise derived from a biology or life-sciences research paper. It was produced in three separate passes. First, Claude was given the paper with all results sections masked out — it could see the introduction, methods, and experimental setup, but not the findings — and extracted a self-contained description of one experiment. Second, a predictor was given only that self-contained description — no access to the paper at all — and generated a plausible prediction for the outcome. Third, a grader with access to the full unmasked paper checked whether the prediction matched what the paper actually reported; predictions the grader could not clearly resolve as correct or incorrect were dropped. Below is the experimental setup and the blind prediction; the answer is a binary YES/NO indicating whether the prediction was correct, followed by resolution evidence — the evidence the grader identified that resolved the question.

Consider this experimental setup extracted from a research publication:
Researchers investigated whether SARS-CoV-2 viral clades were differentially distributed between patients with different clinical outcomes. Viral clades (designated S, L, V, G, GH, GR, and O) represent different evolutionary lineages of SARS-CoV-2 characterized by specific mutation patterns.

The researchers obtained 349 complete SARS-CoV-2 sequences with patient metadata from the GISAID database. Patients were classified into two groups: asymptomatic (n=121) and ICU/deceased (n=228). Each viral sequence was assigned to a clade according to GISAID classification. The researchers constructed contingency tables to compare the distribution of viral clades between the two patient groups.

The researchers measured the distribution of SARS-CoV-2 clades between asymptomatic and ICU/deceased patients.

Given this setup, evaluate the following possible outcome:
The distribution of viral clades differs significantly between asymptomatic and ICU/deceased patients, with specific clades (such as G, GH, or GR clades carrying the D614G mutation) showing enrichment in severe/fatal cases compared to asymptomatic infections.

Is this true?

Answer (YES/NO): YES